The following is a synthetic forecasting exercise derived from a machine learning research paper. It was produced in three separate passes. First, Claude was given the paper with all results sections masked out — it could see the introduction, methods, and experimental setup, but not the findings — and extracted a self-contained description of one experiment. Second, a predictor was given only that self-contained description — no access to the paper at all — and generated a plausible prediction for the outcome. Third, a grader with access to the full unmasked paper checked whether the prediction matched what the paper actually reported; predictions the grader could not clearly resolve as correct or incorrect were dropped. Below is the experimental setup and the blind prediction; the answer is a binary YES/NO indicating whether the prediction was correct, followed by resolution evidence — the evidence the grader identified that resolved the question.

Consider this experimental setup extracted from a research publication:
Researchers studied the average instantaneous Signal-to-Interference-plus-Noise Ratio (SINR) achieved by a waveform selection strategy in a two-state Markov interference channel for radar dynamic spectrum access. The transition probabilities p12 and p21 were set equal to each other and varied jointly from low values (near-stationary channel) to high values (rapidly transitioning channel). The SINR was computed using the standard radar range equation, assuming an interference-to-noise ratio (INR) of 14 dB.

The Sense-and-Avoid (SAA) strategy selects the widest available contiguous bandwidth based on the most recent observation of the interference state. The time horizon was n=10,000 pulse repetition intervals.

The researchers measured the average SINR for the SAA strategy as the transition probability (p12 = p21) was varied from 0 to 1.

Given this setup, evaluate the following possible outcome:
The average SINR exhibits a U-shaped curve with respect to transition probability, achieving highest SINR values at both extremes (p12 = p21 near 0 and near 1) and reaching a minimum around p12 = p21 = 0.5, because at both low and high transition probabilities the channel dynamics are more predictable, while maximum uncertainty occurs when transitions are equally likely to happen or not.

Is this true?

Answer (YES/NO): NO